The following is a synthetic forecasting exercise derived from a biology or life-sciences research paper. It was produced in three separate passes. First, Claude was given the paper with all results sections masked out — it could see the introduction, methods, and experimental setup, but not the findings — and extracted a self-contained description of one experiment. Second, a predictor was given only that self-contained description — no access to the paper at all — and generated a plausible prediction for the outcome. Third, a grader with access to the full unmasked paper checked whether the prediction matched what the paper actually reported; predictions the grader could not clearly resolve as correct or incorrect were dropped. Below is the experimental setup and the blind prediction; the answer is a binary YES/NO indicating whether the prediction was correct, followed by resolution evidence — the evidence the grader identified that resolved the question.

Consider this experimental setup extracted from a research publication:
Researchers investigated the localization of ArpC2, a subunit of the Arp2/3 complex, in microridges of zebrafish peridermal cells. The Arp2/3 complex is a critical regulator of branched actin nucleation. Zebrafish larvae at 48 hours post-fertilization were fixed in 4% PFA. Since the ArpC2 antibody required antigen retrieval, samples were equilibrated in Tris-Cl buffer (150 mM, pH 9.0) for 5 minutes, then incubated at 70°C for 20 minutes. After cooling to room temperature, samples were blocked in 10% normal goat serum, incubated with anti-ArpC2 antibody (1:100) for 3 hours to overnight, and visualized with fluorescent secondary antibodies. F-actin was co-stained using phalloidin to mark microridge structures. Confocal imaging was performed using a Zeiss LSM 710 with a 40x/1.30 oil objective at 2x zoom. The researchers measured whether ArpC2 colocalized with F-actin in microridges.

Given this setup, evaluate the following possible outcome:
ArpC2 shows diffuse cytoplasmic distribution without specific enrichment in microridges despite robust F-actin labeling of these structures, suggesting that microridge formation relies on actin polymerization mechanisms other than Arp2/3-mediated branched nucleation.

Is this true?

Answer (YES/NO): NO